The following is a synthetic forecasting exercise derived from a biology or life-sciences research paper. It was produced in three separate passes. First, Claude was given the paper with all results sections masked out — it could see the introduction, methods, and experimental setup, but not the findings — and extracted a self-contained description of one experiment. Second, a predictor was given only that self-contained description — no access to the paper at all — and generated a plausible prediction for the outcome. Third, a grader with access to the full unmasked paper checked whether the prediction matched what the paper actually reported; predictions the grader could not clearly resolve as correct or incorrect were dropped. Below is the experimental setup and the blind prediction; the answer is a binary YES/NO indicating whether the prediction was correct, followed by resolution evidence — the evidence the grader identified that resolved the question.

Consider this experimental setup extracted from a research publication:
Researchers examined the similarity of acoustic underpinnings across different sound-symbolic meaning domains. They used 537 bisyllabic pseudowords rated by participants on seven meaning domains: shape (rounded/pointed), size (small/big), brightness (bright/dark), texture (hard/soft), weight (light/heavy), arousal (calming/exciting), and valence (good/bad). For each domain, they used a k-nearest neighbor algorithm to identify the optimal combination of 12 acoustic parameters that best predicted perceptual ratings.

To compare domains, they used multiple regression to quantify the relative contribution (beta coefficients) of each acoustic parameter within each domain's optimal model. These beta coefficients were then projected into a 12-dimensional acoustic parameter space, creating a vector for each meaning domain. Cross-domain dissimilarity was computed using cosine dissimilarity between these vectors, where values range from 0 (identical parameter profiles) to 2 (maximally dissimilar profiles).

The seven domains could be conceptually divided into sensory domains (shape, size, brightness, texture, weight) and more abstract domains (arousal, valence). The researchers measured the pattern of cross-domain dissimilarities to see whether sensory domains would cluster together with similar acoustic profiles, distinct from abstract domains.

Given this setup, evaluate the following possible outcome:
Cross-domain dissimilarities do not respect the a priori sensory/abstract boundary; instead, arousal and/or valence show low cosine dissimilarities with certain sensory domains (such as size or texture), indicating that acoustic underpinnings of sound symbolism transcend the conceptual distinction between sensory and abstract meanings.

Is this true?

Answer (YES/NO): NO